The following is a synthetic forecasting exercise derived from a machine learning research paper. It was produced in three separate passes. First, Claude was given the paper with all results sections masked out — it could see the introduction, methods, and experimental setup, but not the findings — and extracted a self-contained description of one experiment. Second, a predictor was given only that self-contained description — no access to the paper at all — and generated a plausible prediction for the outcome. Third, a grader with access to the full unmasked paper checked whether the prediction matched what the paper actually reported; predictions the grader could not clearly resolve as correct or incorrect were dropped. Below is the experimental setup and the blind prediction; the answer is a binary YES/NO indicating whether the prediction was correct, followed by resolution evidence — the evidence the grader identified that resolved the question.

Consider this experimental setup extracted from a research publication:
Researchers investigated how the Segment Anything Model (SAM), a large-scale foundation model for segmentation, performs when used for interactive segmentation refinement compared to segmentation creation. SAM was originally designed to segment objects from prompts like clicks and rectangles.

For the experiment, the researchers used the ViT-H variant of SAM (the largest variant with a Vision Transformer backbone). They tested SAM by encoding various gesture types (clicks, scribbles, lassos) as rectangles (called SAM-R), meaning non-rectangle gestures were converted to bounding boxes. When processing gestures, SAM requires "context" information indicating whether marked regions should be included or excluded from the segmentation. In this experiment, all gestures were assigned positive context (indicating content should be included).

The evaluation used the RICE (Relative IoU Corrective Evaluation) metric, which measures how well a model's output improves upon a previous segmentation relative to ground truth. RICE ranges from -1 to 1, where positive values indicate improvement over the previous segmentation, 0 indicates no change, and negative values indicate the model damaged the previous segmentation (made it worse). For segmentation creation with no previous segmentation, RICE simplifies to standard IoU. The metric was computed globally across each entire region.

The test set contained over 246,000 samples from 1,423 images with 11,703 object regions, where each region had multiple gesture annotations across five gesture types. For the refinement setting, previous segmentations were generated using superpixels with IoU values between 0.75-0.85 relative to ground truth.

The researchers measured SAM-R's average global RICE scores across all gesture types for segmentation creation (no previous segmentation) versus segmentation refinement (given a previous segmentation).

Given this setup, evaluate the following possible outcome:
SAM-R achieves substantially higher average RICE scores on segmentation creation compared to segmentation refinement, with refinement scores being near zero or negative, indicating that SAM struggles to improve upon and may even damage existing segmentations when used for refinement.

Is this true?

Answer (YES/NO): NO